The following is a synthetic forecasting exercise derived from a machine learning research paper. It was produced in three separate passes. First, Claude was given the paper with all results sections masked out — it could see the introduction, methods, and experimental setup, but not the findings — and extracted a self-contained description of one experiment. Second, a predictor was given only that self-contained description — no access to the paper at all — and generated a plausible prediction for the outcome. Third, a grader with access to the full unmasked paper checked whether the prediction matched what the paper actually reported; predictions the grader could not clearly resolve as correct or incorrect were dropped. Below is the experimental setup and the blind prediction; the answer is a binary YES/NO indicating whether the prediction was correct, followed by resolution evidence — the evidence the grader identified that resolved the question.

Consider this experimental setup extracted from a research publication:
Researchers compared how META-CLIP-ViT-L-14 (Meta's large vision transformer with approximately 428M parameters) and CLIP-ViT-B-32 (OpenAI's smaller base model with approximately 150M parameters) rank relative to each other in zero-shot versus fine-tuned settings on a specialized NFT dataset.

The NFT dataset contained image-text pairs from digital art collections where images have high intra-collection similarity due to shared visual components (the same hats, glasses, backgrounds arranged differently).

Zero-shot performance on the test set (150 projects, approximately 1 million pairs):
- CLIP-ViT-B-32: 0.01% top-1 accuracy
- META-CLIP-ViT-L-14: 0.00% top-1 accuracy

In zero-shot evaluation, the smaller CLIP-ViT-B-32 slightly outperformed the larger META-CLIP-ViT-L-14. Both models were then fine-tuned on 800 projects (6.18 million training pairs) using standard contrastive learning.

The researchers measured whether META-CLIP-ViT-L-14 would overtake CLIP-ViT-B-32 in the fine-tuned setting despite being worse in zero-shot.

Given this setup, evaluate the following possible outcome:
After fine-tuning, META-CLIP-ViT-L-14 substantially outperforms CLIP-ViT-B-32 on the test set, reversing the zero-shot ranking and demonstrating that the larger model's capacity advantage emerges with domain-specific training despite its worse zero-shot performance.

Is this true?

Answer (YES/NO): YES